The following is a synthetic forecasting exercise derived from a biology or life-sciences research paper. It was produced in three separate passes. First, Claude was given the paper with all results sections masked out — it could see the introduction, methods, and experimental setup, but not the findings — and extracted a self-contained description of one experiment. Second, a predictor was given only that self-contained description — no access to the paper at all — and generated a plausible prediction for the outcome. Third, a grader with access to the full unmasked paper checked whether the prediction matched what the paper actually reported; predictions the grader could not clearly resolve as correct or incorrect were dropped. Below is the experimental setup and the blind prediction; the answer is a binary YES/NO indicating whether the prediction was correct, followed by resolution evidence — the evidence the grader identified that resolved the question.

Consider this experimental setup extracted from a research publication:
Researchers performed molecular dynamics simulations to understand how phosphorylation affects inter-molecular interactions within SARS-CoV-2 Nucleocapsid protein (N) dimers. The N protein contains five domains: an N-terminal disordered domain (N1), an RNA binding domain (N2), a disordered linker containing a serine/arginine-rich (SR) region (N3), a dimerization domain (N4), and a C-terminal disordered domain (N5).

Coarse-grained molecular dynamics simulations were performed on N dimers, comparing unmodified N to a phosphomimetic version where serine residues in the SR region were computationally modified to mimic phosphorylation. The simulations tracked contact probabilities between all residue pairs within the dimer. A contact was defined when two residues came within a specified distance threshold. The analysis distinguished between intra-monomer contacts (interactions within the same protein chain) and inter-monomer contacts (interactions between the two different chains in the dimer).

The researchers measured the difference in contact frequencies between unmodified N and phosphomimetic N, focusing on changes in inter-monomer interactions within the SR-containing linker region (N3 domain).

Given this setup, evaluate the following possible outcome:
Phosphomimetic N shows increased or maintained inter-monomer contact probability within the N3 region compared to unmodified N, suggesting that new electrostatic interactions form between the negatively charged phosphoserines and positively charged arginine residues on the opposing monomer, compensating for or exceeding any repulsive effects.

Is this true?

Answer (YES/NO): YES